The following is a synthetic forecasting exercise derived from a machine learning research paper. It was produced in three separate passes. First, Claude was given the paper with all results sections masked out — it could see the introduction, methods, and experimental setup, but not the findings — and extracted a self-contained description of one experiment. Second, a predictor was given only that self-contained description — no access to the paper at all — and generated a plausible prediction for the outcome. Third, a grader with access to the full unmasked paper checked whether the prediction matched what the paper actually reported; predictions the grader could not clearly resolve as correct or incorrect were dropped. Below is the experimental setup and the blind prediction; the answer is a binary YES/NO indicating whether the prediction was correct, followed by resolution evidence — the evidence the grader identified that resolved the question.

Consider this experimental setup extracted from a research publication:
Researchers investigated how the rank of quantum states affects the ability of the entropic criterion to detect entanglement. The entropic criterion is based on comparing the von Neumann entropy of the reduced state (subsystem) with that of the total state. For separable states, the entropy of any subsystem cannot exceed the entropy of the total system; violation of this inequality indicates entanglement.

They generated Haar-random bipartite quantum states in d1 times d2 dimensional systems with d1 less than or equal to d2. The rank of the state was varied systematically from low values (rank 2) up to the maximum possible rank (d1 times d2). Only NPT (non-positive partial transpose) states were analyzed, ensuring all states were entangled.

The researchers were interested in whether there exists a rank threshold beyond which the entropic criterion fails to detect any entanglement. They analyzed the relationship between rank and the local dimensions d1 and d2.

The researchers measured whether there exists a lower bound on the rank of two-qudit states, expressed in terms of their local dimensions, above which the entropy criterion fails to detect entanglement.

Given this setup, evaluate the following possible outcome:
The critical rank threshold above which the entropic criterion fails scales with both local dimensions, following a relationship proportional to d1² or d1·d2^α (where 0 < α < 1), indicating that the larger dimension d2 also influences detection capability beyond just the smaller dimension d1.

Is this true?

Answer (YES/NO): NO